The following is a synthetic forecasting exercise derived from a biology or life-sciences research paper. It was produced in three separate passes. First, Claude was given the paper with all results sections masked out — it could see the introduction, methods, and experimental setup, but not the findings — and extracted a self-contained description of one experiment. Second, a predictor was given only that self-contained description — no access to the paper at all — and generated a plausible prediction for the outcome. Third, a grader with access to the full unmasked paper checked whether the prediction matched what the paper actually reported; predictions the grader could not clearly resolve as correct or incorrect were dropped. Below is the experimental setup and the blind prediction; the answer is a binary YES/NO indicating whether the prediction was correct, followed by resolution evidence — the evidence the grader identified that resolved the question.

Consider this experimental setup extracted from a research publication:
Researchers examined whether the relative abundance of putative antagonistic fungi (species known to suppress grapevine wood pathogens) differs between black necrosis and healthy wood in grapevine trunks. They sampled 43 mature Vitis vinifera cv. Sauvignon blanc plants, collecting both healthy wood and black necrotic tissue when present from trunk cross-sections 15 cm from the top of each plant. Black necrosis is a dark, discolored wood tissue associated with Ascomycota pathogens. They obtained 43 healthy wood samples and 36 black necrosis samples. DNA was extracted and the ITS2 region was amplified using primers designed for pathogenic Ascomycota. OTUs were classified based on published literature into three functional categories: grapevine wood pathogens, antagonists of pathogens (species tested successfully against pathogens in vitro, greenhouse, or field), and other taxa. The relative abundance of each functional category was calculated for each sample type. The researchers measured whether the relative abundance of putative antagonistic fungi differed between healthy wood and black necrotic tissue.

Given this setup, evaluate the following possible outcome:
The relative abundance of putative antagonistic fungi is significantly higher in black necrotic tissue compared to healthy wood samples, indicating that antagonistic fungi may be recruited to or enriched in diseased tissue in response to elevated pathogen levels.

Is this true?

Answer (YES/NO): NO